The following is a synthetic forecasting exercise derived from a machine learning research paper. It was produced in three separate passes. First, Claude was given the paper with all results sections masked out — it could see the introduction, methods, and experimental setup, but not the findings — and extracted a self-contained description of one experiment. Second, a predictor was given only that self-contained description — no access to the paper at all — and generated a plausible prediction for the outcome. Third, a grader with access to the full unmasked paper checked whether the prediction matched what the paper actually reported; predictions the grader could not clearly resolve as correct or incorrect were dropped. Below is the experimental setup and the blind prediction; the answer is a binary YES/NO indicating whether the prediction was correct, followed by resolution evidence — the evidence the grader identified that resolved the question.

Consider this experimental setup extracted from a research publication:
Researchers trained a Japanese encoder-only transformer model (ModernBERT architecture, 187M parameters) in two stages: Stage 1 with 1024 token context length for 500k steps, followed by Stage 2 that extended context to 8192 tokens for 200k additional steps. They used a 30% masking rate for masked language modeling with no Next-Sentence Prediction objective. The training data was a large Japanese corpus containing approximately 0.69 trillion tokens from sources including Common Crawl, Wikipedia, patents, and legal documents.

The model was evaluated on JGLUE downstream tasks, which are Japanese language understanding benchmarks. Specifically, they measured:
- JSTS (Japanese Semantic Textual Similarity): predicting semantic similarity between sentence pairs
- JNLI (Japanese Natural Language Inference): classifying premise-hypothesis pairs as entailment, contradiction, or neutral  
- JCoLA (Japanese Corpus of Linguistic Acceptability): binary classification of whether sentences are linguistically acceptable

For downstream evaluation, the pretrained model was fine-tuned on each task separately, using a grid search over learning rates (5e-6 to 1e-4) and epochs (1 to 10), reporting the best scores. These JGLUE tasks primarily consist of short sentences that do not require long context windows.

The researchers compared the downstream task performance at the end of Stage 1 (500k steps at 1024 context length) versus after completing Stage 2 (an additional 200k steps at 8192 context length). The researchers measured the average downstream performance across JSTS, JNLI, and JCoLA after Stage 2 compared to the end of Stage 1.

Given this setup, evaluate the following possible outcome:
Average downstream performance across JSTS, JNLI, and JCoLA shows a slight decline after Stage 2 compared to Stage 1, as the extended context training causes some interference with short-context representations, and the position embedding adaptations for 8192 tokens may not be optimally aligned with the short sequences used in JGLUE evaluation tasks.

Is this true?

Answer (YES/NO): YES